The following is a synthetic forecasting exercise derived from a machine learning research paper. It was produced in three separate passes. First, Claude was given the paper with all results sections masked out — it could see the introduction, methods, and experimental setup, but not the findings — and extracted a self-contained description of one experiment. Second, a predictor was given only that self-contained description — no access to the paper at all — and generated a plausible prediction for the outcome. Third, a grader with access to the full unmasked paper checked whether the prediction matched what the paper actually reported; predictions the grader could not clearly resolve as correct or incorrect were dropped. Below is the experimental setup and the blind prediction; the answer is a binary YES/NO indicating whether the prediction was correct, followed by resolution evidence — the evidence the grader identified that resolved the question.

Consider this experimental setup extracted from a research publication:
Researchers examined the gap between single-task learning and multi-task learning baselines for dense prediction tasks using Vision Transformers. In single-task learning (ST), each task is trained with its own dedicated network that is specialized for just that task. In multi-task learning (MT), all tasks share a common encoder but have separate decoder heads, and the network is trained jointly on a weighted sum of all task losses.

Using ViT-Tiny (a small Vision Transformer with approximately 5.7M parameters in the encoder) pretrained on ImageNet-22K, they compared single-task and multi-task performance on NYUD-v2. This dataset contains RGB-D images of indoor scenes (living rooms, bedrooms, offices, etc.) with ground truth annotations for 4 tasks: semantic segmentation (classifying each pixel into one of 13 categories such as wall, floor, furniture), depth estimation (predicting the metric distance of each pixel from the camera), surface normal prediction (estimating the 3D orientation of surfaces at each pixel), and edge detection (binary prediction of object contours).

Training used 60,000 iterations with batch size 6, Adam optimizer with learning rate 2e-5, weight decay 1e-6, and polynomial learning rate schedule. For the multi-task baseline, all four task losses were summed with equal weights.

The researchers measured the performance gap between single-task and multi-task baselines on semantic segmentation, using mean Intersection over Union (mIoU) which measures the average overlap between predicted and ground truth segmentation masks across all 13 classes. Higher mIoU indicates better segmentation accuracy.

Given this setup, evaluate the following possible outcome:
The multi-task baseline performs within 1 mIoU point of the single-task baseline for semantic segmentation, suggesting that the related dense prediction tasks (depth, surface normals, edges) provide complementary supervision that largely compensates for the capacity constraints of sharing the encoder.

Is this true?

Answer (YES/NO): NO